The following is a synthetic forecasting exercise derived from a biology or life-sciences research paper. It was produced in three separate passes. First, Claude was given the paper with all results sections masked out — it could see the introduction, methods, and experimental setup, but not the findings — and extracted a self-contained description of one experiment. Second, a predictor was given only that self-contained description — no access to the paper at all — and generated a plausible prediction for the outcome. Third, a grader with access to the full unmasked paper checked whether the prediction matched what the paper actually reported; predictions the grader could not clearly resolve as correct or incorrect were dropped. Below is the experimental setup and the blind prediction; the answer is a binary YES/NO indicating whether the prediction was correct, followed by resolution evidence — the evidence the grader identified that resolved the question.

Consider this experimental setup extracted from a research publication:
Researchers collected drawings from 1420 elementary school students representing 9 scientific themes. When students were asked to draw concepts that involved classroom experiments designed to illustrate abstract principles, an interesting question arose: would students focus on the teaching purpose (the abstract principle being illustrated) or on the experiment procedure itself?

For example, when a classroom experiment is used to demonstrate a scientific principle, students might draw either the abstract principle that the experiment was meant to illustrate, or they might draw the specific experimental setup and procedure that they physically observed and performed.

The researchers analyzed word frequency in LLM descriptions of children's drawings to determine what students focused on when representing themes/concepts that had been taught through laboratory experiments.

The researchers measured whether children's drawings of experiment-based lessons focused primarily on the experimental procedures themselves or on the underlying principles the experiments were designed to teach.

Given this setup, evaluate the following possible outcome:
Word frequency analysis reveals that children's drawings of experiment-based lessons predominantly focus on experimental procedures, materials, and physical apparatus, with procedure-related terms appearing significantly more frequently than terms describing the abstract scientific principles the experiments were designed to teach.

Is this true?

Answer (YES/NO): YES